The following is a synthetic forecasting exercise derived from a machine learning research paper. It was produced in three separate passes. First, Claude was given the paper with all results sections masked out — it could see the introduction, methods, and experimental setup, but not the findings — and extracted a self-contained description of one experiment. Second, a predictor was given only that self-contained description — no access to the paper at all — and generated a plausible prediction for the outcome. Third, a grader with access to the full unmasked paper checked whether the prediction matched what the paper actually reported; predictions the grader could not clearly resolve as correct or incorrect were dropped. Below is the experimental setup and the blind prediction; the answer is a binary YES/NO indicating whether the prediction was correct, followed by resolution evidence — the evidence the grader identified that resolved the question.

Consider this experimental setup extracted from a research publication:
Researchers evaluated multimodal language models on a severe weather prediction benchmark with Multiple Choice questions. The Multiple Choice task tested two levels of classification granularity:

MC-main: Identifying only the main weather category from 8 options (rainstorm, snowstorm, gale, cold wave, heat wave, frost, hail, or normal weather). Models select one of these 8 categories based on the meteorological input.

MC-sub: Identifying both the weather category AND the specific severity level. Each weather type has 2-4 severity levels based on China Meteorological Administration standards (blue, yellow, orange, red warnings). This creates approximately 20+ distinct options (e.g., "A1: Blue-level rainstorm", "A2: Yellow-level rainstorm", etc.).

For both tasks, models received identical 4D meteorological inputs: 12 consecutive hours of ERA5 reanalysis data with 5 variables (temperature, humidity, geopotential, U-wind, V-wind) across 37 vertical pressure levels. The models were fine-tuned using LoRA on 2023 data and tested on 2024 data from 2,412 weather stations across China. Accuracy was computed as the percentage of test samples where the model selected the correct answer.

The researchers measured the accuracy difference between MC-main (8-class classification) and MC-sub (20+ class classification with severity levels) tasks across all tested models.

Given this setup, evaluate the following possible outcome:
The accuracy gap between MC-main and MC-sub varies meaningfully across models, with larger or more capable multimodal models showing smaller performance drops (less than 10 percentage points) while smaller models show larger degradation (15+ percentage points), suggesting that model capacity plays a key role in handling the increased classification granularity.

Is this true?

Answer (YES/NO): NO